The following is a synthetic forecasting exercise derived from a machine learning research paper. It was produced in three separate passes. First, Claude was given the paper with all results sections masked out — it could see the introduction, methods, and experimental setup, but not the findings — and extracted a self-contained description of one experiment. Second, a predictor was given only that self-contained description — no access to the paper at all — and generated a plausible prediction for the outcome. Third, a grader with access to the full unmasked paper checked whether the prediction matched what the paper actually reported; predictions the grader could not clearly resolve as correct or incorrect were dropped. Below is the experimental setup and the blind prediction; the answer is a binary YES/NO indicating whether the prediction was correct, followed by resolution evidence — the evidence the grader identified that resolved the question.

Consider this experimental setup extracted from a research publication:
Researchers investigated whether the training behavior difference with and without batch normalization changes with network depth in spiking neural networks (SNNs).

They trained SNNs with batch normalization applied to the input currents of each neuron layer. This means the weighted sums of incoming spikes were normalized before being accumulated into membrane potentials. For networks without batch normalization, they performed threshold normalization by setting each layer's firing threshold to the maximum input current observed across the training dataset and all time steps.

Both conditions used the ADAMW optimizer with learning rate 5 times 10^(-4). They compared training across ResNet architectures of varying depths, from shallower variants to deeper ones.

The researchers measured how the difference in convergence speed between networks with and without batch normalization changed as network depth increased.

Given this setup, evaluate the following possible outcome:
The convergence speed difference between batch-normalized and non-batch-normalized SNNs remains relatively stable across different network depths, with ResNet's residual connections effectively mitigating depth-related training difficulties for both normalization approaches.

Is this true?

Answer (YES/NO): NO